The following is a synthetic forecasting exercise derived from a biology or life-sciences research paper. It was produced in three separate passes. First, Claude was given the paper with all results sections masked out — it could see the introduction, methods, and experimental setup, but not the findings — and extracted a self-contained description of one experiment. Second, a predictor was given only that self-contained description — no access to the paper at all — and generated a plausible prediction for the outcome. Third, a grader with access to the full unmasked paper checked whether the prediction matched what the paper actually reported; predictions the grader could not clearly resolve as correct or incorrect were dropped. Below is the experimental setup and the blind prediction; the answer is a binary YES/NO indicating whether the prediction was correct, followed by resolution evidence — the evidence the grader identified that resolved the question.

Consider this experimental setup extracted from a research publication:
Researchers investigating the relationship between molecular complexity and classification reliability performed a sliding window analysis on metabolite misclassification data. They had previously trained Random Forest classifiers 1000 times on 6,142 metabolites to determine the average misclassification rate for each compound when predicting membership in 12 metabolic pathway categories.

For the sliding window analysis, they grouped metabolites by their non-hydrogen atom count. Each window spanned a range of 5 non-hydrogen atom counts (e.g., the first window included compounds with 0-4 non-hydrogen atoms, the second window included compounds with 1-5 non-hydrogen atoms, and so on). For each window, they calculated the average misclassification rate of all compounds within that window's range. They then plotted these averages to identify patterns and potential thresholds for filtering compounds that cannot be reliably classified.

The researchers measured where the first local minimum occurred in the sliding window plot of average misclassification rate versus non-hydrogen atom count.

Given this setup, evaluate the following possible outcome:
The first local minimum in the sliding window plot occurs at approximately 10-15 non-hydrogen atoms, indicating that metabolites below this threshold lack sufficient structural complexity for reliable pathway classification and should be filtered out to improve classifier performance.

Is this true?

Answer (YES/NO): NO